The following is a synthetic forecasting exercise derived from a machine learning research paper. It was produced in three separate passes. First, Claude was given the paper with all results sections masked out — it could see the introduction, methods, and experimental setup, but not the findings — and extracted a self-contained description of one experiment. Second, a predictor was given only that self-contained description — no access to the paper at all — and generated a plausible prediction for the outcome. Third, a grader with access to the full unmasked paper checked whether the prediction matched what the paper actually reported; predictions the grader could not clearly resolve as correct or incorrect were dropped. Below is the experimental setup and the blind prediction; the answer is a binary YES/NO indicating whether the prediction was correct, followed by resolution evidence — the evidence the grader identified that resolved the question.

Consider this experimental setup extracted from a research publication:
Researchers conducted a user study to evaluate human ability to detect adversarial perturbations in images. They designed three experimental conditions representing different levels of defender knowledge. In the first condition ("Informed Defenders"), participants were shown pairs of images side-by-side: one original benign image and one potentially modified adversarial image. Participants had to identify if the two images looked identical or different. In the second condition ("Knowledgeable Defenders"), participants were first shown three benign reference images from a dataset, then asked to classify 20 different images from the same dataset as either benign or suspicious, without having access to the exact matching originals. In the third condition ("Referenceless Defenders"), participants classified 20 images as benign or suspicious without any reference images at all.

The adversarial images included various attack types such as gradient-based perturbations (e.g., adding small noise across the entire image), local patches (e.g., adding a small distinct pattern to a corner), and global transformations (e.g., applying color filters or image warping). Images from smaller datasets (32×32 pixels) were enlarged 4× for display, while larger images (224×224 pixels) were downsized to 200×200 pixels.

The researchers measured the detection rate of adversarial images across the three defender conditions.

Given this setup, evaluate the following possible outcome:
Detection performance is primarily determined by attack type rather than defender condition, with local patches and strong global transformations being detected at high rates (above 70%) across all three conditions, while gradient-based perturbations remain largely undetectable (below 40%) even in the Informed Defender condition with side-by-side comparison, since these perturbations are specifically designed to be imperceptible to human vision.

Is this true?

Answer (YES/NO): NO